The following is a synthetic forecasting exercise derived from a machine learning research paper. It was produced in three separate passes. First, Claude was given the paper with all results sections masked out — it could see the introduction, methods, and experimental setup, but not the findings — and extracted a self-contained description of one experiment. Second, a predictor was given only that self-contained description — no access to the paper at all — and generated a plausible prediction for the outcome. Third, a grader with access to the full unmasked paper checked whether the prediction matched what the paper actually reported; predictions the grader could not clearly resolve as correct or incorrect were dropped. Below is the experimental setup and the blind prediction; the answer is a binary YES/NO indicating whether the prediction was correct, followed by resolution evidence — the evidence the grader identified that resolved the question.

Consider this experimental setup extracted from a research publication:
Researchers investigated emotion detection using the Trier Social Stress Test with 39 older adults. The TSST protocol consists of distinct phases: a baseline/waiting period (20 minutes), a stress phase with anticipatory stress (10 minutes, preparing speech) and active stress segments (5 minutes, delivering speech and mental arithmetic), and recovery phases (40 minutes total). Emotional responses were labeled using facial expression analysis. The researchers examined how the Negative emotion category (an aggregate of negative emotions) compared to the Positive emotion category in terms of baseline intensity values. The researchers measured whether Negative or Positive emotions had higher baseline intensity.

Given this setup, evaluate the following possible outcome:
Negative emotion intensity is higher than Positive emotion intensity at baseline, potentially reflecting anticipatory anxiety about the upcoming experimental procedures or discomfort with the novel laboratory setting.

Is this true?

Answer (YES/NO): YES